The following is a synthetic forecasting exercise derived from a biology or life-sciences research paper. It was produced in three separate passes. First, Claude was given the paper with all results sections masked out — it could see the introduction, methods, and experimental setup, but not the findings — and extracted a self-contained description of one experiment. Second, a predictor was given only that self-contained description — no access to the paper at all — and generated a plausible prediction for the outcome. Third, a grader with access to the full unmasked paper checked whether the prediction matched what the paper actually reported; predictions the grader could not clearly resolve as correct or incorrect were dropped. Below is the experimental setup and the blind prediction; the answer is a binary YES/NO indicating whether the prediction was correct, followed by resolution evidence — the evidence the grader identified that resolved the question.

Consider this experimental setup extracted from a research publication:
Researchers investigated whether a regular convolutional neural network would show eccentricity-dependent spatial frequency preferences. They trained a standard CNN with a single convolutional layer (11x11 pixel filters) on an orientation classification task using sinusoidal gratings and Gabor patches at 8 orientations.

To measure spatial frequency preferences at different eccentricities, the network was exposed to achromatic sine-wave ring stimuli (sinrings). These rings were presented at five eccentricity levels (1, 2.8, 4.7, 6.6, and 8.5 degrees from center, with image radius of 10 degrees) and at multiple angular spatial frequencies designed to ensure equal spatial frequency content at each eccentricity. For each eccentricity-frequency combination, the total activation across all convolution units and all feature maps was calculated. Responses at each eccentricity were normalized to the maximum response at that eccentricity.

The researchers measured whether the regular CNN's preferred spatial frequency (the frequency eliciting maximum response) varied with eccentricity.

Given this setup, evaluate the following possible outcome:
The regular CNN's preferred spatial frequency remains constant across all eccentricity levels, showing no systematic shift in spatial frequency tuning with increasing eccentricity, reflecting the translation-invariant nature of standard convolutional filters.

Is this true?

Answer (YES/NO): YES